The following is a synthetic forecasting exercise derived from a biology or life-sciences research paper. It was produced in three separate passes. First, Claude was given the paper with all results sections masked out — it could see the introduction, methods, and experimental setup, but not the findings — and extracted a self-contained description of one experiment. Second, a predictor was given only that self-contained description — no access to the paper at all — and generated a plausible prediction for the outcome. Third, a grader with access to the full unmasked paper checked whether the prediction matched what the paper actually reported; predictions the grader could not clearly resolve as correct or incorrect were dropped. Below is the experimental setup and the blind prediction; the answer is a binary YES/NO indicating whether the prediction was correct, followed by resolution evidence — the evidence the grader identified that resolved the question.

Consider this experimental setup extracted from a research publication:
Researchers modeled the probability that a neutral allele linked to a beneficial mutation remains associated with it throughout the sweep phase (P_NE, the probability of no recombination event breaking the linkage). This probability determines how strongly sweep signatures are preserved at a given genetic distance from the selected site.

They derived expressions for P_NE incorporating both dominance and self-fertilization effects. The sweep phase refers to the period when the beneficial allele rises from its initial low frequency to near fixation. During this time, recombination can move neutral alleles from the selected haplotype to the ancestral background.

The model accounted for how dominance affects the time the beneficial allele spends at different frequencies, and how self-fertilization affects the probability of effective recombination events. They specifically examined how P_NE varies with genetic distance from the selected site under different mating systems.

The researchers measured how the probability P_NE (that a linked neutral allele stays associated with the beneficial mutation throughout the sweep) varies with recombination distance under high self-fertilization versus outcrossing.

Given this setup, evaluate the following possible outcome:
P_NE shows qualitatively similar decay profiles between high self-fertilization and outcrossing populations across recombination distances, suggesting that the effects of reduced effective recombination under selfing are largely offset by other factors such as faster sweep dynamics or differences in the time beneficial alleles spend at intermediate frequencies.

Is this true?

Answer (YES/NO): NO